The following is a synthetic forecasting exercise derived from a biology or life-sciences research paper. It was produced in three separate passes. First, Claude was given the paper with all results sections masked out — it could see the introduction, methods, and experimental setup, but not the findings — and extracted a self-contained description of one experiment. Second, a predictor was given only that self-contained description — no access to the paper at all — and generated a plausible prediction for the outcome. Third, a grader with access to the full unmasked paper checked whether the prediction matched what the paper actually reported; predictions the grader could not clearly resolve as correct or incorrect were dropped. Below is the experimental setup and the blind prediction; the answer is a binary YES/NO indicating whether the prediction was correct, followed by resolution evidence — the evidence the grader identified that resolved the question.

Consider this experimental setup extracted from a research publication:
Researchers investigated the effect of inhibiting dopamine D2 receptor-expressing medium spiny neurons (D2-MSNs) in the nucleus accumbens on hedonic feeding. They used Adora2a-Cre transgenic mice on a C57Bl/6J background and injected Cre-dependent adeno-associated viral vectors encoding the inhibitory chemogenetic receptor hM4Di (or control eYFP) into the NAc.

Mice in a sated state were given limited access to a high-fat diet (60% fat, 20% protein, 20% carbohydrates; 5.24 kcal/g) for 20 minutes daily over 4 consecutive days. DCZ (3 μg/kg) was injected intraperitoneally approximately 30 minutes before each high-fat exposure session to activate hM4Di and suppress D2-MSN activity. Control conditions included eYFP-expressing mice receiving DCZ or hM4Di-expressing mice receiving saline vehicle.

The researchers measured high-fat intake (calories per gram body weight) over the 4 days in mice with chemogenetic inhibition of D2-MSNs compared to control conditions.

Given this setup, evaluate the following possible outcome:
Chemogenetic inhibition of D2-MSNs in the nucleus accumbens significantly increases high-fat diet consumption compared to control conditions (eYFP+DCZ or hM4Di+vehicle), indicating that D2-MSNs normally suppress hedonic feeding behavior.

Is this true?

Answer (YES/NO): NO